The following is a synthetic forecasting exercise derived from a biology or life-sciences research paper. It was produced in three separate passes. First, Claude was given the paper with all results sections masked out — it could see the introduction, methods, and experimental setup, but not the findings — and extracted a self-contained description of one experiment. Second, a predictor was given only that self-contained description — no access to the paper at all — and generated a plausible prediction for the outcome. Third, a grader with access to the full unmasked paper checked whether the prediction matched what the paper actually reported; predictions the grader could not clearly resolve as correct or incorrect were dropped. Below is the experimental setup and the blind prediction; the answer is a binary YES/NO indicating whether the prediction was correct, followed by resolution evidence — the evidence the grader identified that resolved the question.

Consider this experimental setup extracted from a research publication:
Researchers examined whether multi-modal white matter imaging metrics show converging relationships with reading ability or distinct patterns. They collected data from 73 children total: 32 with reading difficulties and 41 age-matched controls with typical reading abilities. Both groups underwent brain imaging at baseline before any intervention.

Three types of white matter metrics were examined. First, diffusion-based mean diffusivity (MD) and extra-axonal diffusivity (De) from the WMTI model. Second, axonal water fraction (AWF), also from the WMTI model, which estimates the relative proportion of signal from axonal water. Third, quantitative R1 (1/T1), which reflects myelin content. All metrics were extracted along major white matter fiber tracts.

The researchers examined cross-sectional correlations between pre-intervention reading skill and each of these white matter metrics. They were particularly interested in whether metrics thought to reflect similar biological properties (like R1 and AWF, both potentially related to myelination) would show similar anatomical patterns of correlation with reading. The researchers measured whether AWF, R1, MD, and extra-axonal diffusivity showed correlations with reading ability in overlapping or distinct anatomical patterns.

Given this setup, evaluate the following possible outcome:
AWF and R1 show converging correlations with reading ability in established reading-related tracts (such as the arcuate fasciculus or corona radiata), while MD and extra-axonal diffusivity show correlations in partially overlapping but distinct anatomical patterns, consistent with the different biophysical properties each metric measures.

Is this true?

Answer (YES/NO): NO